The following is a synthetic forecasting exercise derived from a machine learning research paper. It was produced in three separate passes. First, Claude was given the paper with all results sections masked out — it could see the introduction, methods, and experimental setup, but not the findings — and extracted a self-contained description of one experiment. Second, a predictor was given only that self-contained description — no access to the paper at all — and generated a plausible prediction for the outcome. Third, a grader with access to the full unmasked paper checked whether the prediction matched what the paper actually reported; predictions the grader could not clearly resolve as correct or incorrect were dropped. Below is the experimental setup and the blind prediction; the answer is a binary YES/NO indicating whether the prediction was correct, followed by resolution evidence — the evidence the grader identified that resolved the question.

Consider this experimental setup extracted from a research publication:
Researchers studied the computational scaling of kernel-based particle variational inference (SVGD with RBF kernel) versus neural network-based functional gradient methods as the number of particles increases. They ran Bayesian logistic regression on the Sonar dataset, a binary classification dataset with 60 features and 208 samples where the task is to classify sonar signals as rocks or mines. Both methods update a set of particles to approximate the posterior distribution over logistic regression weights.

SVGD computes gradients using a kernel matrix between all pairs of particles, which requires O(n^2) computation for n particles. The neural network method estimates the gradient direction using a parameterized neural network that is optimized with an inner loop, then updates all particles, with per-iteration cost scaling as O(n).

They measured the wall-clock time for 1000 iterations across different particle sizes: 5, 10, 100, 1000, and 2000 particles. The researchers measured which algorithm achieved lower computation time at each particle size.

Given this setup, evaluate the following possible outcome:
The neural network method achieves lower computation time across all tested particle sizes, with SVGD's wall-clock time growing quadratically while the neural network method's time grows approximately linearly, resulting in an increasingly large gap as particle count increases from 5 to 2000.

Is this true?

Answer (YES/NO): NO